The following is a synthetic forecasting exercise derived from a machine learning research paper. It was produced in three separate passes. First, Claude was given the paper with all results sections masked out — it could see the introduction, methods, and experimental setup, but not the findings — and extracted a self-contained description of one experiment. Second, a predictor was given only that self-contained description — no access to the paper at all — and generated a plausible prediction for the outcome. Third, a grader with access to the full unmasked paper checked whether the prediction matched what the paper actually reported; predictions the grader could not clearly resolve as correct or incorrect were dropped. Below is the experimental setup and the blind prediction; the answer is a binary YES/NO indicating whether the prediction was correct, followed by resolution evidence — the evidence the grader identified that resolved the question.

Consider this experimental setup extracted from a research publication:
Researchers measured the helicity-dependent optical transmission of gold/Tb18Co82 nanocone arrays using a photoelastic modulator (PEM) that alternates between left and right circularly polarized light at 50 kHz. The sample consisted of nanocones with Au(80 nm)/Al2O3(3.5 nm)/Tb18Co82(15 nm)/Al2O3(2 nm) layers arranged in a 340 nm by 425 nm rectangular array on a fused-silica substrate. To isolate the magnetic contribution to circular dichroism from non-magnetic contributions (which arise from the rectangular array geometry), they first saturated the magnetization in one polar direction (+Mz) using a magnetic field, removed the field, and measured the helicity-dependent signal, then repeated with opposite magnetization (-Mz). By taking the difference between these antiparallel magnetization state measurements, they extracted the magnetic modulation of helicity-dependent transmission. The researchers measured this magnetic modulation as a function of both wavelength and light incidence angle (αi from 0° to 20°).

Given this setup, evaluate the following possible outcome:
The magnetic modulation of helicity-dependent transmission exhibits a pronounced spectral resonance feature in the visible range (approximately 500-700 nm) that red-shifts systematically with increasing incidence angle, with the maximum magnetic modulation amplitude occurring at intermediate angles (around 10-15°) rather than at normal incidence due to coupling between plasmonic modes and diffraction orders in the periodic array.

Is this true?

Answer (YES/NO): NO